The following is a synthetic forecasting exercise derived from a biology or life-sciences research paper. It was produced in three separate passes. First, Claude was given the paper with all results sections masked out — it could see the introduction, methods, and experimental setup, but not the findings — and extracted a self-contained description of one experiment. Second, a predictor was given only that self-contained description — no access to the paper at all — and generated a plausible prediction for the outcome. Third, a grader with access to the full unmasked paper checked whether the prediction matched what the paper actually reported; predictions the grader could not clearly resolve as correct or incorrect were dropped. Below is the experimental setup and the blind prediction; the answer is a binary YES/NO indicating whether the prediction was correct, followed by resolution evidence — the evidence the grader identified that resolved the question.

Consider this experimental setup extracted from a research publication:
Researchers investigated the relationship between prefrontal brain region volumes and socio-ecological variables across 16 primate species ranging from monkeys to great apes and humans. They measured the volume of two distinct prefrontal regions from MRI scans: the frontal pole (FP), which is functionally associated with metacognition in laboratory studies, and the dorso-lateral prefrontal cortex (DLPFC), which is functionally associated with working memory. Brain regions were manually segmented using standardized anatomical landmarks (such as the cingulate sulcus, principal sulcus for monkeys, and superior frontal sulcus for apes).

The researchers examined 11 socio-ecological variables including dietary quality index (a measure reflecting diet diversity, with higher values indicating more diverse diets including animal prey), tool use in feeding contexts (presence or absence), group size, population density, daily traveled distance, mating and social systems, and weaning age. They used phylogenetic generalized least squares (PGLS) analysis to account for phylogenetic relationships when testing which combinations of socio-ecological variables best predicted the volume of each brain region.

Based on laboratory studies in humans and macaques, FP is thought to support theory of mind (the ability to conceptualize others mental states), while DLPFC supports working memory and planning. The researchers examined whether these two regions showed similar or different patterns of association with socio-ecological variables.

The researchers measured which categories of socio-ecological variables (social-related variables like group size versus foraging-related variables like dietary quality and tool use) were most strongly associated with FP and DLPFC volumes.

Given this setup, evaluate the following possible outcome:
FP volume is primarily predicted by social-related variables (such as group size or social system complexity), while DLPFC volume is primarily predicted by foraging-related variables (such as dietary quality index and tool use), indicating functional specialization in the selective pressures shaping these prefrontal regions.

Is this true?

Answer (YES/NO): NO